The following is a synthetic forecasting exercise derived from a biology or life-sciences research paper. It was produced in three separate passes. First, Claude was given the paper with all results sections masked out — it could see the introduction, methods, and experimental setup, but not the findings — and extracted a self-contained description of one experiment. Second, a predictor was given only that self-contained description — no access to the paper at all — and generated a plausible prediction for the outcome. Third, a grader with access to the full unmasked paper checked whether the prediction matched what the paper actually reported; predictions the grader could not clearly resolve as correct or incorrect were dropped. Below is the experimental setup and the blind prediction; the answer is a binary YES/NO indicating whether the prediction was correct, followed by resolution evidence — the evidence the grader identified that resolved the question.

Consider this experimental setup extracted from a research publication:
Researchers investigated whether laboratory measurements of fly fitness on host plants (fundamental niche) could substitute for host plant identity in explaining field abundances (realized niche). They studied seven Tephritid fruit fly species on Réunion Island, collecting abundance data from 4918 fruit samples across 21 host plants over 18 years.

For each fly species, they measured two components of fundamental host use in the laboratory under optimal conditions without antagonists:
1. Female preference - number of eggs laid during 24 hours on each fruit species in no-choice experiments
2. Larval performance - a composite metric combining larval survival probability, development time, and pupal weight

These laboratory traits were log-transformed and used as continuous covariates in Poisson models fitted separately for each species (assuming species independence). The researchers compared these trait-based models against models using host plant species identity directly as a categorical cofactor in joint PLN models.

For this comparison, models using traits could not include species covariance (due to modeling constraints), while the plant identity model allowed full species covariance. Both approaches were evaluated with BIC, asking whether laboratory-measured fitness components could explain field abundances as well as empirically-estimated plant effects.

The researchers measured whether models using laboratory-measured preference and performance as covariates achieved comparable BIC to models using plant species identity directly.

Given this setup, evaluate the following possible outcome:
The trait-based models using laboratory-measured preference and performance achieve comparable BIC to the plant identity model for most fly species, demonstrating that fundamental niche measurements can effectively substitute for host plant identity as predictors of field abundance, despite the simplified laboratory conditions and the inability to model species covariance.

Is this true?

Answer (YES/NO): NO